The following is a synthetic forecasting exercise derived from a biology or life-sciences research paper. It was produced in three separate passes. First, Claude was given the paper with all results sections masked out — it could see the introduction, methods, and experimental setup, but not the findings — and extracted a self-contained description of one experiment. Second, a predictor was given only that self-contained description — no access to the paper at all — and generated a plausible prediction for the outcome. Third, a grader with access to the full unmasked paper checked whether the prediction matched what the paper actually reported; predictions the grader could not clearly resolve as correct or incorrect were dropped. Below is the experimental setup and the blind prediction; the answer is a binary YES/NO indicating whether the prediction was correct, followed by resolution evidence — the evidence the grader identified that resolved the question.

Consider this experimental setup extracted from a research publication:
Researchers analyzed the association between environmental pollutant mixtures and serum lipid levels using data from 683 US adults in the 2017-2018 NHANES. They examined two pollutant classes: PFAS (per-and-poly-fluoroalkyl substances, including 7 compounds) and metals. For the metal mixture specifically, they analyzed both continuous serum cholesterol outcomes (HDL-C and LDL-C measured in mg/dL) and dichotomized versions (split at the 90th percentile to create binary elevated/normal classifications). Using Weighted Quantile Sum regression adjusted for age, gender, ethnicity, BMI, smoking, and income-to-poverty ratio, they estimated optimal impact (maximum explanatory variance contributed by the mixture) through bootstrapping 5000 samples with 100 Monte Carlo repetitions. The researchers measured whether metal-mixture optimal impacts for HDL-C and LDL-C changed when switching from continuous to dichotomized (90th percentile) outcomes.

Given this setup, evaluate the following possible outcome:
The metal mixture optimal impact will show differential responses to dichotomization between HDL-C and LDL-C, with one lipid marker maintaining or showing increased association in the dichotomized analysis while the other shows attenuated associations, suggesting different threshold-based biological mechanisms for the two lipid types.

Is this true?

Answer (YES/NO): NO